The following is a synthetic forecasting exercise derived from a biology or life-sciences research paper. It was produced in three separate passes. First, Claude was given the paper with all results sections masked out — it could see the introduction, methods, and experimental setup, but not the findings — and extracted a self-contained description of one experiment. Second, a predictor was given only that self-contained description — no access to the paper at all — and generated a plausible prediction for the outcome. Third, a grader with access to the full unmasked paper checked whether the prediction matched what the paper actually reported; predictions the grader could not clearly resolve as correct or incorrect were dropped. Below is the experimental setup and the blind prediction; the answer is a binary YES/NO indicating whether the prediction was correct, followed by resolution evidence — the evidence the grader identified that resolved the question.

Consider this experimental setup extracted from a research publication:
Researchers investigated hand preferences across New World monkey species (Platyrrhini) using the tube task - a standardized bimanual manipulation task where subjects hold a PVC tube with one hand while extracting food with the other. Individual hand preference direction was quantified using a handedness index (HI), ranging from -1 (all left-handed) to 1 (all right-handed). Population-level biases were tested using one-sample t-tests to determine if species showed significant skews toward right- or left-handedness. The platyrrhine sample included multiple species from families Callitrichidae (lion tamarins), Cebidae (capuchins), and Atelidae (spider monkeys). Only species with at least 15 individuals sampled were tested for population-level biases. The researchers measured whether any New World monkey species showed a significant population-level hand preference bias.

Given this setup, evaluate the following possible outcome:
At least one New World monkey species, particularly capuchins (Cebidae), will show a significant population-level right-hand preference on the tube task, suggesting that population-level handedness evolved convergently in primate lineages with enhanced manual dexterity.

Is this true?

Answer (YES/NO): NO